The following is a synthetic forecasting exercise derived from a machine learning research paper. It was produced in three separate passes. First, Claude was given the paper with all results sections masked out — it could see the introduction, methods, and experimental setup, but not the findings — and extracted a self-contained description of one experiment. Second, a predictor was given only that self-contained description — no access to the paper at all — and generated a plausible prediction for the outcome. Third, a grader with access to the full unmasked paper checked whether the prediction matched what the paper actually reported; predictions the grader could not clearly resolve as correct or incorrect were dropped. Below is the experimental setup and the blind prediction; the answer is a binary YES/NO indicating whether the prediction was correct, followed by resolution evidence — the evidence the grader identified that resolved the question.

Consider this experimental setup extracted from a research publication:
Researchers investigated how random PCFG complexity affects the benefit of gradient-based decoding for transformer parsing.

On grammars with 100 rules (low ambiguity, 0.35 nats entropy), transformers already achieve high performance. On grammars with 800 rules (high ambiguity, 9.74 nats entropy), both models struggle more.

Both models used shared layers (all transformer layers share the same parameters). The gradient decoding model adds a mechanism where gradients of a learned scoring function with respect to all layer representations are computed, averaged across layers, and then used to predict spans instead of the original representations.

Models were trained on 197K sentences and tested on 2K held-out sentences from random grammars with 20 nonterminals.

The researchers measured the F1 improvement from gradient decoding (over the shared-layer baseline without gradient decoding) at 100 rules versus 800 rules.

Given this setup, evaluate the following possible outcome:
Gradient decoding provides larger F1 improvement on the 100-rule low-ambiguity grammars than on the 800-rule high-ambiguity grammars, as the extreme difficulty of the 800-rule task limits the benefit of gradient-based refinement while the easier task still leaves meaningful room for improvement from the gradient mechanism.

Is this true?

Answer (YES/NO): NO